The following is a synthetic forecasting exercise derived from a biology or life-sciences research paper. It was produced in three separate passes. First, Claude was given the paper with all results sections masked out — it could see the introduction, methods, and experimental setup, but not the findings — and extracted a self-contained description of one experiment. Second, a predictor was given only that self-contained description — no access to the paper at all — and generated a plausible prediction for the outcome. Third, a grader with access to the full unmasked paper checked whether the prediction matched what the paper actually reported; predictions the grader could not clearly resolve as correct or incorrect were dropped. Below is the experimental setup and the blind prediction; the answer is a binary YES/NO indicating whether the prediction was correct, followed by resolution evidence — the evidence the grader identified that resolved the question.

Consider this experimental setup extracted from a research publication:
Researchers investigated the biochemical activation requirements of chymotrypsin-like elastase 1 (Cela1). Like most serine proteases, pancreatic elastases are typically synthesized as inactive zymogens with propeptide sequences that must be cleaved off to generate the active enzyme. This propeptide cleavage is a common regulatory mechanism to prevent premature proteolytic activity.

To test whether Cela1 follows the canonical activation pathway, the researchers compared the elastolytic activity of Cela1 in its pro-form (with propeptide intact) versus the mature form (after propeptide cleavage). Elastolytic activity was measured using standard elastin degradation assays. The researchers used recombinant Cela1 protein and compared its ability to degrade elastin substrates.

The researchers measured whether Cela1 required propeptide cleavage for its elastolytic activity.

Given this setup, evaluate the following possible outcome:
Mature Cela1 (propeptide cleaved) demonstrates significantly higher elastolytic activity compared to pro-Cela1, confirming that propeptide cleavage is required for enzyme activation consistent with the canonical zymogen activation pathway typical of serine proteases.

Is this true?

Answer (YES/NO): NO